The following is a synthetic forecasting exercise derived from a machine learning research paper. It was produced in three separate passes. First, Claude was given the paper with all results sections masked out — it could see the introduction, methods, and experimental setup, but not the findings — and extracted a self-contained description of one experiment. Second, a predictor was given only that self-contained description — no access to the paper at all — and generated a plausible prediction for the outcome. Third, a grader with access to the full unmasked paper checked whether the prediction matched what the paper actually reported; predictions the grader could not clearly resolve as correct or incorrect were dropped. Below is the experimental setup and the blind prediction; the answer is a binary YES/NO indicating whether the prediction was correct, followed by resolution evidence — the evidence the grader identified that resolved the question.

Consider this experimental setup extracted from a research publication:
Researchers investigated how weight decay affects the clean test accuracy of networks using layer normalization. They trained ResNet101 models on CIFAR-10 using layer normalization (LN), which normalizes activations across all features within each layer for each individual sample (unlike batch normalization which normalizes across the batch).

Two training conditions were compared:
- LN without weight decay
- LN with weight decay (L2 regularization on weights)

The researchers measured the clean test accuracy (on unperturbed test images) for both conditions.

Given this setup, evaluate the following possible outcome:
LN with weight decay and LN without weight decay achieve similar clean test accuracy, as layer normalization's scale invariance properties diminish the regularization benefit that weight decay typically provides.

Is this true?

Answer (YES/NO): NO